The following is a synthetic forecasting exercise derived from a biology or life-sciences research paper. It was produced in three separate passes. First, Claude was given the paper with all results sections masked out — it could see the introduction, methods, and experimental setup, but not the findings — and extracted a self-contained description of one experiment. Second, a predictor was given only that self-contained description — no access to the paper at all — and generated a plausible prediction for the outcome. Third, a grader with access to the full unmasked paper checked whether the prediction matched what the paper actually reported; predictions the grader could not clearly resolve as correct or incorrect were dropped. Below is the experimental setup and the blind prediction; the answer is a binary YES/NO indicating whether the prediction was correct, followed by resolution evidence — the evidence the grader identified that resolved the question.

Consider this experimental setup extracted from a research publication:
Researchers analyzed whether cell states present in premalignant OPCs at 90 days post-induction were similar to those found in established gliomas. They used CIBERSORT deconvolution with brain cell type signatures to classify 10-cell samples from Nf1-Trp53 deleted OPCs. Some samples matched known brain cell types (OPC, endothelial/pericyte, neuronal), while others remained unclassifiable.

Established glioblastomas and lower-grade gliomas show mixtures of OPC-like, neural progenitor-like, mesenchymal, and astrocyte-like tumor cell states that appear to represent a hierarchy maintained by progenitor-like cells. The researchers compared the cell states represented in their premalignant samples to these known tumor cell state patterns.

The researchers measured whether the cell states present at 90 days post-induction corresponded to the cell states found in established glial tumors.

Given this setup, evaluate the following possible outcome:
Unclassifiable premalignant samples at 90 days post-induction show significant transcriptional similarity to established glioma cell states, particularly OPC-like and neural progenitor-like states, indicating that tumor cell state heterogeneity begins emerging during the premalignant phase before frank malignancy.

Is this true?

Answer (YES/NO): NO